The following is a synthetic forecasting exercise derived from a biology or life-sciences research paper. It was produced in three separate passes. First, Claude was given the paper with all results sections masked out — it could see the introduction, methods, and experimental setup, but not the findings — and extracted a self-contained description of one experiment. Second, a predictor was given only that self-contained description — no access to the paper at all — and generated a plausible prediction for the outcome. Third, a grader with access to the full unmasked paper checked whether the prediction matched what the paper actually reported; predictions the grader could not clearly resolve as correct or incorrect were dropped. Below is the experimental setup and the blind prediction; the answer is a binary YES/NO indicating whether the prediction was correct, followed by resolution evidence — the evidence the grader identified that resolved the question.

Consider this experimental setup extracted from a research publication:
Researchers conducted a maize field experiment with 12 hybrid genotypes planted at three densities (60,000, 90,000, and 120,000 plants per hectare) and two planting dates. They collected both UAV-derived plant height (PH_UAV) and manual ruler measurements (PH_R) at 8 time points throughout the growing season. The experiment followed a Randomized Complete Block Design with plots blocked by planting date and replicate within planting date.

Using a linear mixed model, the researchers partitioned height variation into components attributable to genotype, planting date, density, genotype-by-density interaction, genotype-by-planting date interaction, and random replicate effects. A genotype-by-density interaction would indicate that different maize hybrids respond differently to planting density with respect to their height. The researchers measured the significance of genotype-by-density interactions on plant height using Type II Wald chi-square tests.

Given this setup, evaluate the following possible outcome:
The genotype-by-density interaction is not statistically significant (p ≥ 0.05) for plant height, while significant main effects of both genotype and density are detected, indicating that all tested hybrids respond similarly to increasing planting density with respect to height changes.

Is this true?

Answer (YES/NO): YES